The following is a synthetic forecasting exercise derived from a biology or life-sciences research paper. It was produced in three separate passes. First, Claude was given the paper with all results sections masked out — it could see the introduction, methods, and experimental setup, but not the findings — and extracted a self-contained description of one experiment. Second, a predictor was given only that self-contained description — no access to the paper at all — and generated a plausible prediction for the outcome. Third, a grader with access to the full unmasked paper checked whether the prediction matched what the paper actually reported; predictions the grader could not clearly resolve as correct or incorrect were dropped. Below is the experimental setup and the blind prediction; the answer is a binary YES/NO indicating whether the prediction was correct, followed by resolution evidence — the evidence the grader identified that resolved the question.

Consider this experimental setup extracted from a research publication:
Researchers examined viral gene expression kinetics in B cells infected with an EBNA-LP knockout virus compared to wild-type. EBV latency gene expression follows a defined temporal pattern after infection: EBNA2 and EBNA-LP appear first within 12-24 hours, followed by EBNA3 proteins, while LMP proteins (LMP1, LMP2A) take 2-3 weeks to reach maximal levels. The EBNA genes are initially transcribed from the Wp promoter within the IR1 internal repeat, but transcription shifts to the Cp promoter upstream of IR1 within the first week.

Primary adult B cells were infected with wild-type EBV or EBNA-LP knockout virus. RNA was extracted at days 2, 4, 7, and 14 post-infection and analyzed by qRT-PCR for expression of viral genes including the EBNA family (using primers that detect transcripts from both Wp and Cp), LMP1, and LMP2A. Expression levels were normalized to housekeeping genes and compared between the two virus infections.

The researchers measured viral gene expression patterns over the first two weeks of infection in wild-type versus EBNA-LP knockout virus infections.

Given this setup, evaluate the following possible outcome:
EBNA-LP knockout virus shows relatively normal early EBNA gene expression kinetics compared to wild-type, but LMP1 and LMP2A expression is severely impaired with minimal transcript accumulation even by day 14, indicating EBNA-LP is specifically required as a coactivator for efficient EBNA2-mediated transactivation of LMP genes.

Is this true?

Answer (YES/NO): NO